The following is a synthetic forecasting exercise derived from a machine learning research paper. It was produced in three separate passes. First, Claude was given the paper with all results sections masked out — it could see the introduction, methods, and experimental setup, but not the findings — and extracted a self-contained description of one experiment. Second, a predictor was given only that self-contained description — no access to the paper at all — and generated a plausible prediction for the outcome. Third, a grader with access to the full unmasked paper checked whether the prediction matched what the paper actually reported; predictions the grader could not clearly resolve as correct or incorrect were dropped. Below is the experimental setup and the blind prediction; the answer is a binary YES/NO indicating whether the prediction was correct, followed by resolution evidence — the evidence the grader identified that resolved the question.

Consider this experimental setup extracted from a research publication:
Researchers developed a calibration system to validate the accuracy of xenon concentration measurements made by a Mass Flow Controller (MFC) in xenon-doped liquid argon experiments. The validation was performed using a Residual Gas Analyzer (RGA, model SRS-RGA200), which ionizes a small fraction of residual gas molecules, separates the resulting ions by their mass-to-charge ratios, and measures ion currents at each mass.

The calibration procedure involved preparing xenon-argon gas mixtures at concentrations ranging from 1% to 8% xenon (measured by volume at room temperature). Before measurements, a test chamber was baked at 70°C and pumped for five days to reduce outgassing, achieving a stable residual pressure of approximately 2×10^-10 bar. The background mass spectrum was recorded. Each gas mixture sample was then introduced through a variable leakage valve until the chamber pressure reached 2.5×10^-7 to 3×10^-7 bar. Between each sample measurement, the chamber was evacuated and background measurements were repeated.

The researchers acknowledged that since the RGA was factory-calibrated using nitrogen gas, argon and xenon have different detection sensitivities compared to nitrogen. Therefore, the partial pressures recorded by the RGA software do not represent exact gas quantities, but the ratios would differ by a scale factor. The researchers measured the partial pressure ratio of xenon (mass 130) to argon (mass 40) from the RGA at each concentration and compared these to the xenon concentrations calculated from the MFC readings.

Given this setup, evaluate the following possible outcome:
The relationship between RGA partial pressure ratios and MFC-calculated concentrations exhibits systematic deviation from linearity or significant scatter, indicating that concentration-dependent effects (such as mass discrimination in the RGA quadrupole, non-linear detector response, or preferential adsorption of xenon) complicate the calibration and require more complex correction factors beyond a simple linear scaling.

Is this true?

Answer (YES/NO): NO